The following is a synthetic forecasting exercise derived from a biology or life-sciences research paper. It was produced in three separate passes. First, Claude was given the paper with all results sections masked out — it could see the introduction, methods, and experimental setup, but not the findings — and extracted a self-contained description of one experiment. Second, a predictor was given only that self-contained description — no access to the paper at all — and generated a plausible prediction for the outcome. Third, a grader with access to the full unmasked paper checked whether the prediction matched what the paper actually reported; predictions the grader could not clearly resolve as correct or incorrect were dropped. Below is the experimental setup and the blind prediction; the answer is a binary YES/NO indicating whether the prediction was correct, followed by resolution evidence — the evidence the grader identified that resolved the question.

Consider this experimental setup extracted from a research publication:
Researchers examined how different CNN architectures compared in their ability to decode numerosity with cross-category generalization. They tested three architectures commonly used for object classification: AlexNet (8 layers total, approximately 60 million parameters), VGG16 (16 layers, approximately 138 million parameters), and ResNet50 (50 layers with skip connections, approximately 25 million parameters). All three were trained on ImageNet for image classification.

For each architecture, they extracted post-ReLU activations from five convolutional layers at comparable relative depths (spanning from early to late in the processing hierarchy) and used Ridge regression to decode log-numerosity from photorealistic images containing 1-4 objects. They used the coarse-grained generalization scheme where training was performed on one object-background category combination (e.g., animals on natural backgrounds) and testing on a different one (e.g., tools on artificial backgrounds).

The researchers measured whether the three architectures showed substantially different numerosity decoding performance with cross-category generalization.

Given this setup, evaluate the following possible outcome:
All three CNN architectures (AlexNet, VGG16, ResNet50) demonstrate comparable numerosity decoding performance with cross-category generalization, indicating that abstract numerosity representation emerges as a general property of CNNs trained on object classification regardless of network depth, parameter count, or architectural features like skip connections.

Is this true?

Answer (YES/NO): YES